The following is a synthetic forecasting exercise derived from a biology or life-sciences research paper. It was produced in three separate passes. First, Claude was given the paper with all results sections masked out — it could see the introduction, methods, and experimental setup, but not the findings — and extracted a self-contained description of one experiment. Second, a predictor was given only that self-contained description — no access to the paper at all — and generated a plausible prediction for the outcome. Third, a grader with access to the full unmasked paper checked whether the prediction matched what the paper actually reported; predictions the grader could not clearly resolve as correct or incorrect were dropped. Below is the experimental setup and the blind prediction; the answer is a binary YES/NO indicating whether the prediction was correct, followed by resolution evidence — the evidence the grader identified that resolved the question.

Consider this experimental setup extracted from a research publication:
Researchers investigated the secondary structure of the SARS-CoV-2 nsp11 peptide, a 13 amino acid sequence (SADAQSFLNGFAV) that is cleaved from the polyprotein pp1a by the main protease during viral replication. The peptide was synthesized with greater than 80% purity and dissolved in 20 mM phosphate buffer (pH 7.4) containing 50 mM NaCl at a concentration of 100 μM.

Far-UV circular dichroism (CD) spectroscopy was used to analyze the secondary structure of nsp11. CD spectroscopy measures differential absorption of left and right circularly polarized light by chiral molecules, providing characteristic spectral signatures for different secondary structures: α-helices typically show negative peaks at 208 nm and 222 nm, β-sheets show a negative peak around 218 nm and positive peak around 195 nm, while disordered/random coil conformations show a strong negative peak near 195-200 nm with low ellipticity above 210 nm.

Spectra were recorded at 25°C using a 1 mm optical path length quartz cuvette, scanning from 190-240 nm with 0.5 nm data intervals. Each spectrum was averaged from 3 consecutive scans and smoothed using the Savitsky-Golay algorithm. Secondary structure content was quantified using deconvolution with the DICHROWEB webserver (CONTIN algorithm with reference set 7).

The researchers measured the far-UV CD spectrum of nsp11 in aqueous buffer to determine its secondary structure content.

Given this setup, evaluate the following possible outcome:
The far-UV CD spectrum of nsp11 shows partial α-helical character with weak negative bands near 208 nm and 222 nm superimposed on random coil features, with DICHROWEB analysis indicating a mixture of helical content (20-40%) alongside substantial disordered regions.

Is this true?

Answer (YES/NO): NO